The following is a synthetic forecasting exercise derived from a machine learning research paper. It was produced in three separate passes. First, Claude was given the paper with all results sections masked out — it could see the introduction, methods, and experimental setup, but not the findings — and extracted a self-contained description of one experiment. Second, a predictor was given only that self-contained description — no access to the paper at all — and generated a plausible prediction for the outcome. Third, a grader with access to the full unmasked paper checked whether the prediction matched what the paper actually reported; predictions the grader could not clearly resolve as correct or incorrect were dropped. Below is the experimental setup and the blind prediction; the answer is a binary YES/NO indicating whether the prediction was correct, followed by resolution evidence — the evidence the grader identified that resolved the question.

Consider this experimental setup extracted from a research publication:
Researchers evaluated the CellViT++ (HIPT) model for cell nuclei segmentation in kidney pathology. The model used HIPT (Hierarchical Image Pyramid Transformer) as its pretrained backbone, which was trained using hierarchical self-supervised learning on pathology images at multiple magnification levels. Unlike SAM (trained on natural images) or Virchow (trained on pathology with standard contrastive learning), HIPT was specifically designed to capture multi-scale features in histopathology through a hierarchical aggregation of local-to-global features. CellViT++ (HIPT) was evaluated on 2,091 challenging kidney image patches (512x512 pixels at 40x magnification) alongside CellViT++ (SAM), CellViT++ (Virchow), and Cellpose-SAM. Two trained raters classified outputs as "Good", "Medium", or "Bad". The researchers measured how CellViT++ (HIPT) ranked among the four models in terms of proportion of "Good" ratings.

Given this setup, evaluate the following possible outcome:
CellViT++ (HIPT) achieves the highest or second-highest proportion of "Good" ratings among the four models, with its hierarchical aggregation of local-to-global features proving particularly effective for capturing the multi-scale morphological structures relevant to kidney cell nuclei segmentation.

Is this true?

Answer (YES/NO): NO